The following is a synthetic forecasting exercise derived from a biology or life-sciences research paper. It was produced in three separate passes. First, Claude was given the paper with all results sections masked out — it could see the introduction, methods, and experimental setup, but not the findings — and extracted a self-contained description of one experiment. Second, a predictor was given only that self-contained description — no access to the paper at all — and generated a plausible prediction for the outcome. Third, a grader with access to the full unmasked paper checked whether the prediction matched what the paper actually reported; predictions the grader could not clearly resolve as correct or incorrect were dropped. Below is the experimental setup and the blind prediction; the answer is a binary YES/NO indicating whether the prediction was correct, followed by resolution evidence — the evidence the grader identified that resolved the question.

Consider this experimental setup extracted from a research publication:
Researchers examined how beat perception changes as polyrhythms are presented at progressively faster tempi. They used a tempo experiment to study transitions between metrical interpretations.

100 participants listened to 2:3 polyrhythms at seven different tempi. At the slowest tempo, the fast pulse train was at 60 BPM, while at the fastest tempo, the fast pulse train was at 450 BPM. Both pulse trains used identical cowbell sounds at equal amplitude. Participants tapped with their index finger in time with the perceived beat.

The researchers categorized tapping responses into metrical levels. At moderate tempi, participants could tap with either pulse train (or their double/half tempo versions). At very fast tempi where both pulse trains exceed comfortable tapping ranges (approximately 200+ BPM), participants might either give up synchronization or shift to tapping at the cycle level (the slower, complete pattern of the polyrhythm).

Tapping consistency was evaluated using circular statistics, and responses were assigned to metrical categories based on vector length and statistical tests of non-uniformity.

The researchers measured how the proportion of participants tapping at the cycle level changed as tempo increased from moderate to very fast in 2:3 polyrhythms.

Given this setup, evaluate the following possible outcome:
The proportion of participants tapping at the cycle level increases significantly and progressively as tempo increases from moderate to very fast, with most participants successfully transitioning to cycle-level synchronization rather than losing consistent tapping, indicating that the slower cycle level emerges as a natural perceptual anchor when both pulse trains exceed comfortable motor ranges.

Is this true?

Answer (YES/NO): YES